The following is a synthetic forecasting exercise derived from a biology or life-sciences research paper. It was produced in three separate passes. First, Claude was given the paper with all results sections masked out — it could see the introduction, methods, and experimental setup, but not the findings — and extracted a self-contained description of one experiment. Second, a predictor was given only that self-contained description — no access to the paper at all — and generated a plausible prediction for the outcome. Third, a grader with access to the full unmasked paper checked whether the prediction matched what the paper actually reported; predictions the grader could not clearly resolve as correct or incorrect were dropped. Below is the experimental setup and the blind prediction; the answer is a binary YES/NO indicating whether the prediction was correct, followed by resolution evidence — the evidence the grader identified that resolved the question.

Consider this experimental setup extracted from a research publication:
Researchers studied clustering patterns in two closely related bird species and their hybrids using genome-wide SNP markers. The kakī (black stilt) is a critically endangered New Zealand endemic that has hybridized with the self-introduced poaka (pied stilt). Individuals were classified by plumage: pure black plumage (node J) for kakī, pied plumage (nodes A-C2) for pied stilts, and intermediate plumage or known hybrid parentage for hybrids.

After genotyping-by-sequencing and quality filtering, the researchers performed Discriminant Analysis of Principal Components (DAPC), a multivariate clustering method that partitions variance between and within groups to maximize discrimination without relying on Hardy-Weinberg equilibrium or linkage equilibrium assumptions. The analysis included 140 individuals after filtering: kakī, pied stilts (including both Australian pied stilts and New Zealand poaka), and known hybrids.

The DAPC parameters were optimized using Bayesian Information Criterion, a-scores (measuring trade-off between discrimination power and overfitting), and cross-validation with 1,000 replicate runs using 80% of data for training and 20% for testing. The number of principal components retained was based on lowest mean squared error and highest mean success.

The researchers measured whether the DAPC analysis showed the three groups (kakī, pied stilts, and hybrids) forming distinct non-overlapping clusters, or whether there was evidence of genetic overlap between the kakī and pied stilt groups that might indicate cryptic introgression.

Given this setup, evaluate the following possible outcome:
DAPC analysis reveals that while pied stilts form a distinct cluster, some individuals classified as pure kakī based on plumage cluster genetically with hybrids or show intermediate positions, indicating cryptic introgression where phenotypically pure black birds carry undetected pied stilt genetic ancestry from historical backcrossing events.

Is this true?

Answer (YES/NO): NO